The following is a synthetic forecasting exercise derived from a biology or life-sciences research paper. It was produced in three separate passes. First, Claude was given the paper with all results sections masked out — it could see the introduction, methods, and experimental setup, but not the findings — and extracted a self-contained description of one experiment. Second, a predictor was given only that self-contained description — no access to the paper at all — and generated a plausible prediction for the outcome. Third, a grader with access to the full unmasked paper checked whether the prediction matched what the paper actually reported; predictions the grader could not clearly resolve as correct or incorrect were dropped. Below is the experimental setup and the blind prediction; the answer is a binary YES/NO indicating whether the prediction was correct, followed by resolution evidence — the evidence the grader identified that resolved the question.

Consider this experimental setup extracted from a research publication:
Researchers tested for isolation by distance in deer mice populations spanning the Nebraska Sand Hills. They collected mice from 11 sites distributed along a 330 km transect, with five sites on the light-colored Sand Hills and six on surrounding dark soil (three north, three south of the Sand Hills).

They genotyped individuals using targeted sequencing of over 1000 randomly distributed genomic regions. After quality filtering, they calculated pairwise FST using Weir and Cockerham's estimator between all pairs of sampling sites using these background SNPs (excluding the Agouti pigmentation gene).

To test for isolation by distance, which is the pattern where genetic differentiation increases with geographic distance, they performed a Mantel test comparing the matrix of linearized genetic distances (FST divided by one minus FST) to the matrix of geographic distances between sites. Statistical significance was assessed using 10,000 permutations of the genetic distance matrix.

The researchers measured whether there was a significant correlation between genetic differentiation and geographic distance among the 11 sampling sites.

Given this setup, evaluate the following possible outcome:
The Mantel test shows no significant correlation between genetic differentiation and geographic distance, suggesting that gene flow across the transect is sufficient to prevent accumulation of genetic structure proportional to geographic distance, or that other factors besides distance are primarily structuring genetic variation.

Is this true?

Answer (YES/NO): NO